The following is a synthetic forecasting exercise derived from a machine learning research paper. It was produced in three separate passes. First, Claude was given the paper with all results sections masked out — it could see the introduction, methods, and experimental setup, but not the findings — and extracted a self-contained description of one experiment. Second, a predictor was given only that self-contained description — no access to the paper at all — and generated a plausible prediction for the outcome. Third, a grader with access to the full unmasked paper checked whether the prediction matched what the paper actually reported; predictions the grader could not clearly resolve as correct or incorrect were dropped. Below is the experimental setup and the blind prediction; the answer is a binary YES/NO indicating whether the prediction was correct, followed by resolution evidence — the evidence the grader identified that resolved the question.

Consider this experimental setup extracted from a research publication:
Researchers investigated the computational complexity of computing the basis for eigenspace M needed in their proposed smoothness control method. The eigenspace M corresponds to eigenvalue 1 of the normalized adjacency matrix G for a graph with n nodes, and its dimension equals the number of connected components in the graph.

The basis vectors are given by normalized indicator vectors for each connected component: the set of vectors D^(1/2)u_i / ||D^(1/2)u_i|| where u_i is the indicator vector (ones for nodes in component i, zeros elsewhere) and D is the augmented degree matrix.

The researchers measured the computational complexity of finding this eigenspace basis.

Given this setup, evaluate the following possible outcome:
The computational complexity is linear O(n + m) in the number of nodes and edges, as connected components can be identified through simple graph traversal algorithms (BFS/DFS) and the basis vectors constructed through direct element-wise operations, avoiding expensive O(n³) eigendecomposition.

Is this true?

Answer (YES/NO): NO